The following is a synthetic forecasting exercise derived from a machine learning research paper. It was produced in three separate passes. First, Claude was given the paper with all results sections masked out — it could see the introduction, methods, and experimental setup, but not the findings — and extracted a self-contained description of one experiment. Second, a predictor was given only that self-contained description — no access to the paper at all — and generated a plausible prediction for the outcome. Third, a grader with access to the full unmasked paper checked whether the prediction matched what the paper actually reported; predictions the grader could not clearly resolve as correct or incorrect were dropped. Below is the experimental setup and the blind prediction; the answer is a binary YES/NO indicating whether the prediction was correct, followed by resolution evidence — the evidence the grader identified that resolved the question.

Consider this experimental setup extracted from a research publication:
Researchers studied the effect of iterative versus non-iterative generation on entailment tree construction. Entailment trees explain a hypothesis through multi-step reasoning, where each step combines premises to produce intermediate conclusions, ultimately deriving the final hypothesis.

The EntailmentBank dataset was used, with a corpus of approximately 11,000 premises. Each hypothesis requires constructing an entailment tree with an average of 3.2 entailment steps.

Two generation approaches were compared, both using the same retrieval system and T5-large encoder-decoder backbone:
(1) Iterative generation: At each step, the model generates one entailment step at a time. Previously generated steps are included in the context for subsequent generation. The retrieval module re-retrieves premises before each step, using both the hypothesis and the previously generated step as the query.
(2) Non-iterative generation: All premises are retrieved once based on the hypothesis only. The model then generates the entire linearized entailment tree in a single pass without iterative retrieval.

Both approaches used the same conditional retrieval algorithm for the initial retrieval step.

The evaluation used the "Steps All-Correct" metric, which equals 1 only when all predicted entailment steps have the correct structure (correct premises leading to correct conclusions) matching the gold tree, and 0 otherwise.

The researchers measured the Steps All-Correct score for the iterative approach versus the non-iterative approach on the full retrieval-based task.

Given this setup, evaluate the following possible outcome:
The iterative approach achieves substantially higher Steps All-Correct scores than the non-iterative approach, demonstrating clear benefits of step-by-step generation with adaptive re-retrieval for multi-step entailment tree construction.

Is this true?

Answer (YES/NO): YES